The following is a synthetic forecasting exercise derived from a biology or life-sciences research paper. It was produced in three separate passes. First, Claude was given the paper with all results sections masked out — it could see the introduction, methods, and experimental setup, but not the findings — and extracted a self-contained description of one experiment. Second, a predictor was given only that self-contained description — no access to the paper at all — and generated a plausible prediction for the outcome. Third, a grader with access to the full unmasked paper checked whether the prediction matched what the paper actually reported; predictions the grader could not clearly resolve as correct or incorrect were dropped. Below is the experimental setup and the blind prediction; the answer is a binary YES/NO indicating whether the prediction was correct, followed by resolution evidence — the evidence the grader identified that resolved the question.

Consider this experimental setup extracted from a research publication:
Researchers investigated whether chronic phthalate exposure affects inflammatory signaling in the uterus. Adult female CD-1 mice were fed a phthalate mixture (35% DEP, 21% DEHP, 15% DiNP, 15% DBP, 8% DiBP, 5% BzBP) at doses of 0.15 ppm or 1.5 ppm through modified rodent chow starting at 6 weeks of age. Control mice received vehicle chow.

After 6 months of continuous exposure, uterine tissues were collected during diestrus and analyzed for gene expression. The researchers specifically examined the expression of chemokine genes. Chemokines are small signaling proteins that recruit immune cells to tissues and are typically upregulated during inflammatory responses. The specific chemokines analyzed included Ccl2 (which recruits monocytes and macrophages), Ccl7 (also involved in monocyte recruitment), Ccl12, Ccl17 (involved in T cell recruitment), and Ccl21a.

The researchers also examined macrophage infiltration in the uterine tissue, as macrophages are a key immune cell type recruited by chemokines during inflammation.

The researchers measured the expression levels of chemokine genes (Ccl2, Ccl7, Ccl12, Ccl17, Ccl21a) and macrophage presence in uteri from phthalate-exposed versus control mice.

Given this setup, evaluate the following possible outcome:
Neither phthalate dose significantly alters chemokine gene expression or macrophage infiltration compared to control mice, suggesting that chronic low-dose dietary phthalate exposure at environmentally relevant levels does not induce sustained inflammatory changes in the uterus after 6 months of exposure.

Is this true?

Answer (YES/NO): NO